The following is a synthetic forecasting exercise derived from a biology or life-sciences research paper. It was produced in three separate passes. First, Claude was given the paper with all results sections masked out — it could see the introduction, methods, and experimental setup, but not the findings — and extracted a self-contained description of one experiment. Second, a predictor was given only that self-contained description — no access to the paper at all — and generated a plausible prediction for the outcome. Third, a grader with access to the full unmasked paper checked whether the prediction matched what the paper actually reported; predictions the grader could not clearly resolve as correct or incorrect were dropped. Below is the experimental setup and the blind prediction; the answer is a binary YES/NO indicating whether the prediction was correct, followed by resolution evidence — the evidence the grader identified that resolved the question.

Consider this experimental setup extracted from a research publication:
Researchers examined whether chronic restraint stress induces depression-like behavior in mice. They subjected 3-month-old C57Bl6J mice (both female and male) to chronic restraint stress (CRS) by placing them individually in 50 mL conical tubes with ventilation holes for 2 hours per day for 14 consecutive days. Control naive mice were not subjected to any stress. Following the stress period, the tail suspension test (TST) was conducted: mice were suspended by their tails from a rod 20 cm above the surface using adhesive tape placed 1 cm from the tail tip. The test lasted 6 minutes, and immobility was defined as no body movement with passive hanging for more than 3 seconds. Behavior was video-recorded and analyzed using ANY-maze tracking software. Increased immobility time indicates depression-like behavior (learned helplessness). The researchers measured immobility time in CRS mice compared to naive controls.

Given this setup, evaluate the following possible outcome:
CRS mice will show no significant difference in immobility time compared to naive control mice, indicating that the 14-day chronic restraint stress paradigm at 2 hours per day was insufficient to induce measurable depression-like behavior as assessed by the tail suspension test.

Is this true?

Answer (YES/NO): NO